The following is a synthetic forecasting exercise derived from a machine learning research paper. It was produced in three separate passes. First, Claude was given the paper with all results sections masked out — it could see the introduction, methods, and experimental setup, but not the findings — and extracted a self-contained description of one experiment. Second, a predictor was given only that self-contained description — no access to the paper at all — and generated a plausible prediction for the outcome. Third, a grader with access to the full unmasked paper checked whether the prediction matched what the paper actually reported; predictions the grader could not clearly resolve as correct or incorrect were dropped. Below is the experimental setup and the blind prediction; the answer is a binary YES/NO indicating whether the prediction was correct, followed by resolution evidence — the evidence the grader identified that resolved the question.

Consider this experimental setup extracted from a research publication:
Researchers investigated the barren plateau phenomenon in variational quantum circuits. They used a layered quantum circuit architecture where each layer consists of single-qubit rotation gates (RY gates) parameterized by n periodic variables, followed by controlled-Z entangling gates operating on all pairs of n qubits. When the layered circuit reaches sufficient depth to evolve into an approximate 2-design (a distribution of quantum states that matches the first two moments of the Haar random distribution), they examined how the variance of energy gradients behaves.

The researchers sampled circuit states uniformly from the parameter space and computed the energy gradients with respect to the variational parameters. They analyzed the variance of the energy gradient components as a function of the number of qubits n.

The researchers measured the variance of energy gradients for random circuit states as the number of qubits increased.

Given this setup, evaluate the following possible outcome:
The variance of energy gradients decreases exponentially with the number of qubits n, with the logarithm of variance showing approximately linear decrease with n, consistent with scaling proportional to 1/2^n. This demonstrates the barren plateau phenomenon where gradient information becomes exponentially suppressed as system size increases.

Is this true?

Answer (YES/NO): YES